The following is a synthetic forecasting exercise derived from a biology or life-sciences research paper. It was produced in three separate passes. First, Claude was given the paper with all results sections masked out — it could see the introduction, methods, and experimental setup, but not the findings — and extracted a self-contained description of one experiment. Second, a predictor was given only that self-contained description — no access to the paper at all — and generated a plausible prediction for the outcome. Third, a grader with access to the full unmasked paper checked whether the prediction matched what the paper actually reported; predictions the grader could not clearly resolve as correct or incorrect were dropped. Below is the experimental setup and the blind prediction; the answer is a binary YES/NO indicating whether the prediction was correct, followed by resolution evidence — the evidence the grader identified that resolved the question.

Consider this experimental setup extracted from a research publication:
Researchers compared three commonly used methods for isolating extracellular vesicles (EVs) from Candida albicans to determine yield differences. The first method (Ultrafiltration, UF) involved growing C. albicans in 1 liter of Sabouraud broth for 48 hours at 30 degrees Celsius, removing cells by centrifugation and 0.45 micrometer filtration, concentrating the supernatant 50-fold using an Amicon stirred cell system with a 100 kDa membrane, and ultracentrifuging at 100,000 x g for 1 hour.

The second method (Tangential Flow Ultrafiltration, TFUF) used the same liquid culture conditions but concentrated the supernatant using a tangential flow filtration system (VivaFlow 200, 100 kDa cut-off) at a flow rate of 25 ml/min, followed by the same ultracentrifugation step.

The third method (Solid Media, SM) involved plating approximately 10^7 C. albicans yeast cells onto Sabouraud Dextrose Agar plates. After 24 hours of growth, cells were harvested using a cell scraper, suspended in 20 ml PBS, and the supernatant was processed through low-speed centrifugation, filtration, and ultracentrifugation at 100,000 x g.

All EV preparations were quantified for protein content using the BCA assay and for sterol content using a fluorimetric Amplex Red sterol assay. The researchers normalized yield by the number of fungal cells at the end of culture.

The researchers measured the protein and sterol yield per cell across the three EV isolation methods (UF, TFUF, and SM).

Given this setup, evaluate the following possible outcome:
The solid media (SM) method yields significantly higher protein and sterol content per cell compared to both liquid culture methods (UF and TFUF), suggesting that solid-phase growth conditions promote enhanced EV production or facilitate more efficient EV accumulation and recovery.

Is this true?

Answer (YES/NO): NO